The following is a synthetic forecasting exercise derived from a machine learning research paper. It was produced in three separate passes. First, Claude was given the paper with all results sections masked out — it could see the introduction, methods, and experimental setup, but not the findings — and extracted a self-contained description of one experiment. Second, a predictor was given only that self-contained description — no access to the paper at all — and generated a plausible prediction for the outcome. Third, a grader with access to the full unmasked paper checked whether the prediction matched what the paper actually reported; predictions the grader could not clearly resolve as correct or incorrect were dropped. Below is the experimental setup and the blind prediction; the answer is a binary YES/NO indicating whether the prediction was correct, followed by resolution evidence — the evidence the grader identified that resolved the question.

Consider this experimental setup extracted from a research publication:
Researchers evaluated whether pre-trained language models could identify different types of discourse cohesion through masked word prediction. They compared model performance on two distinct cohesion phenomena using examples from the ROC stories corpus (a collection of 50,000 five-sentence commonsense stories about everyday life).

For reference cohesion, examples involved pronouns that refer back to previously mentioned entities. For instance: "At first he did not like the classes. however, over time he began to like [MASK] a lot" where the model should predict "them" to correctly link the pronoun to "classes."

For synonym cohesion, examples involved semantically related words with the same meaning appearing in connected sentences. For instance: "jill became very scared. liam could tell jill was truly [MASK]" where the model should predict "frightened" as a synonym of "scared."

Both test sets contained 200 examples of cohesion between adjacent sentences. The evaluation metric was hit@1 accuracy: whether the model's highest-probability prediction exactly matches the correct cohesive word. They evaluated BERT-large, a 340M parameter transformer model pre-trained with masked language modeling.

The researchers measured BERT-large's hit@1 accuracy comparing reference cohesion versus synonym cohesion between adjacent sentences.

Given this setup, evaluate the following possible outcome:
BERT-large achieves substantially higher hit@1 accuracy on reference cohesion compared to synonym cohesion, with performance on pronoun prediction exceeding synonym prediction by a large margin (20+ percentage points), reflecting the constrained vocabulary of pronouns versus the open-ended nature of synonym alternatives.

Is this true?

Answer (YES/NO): YES